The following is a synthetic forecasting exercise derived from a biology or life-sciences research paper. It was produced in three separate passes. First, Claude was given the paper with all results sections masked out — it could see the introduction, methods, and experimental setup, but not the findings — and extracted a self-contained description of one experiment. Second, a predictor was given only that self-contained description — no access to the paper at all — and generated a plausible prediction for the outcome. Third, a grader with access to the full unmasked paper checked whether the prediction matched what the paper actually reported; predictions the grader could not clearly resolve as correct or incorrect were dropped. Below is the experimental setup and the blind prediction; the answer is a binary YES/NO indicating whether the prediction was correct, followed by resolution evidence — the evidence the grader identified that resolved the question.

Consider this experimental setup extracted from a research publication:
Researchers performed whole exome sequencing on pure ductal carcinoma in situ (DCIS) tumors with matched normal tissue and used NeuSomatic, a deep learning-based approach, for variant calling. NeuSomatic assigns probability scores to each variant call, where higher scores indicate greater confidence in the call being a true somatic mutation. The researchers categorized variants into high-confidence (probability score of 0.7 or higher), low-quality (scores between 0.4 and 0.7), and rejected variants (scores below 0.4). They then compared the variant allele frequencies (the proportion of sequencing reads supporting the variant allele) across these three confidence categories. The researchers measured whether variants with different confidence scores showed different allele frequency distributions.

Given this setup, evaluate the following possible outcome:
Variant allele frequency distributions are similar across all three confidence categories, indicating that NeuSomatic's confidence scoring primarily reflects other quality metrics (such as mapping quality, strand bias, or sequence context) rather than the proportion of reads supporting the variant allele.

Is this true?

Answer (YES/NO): NO